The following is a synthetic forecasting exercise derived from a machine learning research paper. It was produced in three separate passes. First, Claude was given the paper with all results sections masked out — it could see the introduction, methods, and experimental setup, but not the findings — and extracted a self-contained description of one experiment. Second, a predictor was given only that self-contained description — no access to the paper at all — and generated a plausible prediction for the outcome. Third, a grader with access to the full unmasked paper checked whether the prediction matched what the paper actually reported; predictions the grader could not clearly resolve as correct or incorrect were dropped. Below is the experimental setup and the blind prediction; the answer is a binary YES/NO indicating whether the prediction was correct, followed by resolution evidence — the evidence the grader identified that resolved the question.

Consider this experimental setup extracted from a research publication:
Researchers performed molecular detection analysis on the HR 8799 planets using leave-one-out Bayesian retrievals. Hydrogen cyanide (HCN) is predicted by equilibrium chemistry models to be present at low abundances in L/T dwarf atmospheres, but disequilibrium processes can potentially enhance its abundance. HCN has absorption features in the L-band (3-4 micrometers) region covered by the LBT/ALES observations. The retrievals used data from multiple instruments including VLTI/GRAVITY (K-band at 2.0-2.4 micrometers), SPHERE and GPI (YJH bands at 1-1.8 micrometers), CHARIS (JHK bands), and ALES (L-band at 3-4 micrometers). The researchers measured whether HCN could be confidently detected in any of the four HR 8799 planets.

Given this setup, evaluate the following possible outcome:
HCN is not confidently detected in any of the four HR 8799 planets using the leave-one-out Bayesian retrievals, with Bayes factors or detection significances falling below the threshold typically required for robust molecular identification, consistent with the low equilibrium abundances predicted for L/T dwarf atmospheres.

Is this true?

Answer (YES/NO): NO